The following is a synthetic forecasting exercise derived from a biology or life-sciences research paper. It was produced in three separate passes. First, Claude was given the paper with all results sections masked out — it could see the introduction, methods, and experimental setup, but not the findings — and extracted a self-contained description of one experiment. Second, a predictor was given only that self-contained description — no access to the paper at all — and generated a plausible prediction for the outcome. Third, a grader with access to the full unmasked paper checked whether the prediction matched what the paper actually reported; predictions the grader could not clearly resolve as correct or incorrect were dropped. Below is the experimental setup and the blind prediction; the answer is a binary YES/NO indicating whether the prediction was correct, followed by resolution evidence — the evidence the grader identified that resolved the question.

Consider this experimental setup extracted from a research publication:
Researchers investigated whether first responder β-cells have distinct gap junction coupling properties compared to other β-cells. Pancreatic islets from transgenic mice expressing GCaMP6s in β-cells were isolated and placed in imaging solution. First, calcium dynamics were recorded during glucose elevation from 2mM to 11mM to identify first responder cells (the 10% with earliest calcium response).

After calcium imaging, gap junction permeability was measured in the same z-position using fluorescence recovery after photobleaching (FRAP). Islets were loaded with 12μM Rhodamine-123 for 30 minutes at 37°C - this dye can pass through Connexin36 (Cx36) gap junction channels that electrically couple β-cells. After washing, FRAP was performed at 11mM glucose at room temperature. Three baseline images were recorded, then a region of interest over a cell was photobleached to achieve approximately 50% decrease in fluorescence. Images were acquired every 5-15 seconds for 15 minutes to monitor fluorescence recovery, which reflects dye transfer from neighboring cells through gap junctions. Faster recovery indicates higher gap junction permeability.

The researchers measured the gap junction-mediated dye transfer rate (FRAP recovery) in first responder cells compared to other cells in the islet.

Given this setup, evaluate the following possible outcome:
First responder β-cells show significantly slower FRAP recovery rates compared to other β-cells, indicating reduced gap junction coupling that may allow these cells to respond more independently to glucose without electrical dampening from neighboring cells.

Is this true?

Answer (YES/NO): YES